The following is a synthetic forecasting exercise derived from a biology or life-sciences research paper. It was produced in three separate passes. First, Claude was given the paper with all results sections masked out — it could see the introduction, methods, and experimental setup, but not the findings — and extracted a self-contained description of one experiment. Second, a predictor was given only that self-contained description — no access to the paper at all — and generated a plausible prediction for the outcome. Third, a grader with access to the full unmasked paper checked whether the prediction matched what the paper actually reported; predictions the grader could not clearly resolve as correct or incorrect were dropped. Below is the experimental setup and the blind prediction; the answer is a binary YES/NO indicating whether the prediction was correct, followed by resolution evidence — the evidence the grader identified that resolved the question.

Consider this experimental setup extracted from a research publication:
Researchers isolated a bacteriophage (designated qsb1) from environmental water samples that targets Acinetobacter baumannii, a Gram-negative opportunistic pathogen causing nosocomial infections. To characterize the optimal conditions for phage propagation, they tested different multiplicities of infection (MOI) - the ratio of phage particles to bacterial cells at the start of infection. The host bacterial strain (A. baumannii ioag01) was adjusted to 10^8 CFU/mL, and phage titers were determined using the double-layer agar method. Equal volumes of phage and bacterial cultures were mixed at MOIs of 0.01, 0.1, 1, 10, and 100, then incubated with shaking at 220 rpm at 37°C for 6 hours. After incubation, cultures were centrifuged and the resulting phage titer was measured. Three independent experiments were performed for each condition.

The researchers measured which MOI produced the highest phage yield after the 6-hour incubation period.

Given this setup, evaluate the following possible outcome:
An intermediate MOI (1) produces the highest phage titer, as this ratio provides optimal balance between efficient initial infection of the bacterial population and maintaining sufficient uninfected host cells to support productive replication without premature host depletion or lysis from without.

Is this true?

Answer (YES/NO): NO